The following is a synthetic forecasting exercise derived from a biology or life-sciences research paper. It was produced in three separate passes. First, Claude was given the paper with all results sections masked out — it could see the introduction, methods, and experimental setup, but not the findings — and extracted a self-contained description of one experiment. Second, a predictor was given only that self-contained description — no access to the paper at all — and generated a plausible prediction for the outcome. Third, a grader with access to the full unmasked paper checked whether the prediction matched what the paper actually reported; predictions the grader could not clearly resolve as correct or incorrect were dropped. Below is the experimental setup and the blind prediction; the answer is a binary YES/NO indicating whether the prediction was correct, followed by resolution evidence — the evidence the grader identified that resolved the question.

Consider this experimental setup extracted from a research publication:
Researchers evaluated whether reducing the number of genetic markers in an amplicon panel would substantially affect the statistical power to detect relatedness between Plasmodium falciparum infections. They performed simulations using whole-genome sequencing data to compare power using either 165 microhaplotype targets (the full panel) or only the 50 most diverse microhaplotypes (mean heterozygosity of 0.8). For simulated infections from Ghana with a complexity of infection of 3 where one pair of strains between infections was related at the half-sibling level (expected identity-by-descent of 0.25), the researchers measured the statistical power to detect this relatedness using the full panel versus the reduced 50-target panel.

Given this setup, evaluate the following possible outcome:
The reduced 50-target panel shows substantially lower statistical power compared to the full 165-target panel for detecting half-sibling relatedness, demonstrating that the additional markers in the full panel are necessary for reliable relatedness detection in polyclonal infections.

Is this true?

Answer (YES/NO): YES